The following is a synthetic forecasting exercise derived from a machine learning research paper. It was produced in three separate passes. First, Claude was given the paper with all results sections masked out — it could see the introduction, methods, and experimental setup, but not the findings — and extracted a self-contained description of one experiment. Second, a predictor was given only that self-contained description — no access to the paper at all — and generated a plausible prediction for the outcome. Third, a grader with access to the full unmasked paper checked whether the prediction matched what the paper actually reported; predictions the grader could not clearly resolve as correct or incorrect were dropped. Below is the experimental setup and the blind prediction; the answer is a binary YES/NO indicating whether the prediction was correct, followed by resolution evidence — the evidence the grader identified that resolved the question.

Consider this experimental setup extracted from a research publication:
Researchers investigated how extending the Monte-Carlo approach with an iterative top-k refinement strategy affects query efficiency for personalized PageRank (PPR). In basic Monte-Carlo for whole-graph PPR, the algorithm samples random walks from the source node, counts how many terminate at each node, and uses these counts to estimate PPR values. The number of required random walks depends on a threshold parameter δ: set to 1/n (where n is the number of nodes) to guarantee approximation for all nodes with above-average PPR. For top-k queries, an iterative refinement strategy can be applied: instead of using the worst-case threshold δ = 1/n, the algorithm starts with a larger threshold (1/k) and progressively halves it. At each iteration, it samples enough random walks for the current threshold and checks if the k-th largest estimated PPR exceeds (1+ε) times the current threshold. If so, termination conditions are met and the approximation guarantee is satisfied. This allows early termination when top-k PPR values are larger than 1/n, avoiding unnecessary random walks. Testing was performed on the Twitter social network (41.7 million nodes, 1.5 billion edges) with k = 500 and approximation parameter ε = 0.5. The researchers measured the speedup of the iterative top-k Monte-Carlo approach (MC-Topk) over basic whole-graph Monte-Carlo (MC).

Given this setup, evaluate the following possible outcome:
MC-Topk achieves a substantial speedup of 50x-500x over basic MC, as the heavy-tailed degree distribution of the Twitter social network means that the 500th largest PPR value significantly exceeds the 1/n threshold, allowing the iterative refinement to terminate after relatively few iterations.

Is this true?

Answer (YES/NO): NO